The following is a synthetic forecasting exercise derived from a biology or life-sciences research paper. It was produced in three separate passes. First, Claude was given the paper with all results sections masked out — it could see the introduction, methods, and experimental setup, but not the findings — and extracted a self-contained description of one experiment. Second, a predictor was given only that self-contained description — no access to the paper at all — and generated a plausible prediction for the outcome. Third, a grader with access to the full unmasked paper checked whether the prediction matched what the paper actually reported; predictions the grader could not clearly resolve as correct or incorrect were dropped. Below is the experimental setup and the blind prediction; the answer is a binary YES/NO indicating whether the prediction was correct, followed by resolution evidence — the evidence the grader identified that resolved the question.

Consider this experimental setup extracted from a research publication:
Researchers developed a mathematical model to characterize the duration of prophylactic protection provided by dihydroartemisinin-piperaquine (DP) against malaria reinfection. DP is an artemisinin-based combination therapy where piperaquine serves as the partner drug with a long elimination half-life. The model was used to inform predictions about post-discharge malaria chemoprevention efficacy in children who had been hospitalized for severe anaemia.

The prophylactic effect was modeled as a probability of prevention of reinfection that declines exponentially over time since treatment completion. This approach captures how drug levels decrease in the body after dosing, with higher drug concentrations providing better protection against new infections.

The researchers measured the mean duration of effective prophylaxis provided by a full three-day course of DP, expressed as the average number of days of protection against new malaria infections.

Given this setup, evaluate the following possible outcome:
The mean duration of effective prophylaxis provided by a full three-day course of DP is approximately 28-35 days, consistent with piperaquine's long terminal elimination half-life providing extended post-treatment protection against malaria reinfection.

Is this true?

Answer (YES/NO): YES